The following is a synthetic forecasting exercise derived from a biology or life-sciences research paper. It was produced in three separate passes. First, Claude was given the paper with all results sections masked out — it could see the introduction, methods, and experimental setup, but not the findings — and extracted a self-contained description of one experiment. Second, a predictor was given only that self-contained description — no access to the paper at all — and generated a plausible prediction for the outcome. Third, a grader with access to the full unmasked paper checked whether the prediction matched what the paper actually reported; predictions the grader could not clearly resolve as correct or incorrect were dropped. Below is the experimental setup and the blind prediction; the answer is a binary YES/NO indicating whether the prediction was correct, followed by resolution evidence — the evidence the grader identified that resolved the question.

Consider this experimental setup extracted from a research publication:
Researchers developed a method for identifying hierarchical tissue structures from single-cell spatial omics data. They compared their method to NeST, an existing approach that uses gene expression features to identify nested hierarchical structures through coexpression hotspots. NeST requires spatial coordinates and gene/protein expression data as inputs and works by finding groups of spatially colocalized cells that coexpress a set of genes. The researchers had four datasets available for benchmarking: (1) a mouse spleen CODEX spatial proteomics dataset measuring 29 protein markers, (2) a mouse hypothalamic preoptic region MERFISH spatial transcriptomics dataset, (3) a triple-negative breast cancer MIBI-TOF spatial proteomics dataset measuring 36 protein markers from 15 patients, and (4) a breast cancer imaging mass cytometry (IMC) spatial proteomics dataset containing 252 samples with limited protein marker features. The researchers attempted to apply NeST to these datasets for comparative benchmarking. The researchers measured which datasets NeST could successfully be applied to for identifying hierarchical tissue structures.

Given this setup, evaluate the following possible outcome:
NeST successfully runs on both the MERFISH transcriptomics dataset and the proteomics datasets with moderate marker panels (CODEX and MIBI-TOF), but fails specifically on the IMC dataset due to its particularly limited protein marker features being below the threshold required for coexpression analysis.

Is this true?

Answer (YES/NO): NO